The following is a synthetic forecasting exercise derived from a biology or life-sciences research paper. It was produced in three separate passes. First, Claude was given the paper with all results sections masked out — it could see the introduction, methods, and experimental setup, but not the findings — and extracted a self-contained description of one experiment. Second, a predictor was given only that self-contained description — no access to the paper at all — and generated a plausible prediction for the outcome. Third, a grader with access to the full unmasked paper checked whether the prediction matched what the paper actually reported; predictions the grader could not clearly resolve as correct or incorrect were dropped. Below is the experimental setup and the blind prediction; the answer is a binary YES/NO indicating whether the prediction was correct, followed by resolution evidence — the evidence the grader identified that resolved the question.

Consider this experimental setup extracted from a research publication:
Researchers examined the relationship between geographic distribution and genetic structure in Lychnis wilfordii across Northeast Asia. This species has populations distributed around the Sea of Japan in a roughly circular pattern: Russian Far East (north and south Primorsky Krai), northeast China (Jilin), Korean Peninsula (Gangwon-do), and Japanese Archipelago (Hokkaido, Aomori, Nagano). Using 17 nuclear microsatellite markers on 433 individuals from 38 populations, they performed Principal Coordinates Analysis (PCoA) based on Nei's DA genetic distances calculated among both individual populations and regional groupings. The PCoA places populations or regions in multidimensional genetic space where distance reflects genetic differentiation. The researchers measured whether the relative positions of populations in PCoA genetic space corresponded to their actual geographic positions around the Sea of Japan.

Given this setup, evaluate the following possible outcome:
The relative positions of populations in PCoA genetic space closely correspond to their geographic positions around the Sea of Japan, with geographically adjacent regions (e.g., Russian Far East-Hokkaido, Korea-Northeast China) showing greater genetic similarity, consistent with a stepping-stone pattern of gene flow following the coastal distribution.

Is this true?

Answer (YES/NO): NO